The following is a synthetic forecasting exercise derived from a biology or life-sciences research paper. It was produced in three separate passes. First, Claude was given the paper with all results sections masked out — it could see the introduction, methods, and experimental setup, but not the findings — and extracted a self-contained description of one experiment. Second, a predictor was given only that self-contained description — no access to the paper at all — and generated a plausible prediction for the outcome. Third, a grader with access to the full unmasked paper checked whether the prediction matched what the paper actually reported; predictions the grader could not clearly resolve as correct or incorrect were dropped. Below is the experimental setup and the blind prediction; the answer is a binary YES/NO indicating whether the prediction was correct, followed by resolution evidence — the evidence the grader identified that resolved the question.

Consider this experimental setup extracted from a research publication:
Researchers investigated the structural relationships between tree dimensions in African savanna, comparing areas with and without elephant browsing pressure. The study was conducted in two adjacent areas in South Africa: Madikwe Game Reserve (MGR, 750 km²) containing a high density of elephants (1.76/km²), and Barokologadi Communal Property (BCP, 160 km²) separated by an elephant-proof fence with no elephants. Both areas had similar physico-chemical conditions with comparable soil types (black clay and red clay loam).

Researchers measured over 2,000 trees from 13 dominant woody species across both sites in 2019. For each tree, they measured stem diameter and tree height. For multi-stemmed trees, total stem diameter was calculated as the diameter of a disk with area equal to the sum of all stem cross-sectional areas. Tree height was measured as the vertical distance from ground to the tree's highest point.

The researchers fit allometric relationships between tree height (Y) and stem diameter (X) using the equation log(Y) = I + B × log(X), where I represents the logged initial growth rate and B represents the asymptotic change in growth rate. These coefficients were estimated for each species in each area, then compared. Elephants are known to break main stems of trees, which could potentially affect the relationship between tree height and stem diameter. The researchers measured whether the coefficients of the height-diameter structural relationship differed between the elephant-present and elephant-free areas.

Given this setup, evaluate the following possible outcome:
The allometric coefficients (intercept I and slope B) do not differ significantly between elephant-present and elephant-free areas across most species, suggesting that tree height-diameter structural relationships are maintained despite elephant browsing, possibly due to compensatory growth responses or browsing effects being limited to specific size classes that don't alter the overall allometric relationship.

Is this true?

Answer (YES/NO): YES